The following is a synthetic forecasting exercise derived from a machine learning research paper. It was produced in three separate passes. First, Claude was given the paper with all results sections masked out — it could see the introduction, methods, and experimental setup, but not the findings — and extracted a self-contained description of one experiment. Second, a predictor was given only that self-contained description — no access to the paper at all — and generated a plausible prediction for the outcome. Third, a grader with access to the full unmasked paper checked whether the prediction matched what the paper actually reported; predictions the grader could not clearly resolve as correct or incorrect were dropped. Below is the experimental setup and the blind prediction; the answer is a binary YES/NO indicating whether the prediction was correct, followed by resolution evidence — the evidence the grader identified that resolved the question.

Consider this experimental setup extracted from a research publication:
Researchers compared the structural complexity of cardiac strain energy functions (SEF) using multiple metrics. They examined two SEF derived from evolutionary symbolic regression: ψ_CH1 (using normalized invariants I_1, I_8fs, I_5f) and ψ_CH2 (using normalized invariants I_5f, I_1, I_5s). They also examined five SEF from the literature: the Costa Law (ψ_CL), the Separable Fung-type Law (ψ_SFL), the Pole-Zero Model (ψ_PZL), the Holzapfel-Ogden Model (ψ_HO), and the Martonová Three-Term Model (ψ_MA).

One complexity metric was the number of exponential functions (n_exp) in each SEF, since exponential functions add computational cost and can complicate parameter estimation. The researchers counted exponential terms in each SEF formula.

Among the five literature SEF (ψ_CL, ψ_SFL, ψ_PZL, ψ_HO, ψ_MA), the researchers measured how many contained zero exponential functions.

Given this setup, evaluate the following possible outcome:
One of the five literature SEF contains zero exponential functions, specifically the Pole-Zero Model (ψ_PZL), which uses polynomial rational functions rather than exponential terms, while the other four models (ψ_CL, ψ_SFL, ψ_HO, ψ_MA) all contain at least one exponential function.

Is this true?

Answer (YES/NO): YES